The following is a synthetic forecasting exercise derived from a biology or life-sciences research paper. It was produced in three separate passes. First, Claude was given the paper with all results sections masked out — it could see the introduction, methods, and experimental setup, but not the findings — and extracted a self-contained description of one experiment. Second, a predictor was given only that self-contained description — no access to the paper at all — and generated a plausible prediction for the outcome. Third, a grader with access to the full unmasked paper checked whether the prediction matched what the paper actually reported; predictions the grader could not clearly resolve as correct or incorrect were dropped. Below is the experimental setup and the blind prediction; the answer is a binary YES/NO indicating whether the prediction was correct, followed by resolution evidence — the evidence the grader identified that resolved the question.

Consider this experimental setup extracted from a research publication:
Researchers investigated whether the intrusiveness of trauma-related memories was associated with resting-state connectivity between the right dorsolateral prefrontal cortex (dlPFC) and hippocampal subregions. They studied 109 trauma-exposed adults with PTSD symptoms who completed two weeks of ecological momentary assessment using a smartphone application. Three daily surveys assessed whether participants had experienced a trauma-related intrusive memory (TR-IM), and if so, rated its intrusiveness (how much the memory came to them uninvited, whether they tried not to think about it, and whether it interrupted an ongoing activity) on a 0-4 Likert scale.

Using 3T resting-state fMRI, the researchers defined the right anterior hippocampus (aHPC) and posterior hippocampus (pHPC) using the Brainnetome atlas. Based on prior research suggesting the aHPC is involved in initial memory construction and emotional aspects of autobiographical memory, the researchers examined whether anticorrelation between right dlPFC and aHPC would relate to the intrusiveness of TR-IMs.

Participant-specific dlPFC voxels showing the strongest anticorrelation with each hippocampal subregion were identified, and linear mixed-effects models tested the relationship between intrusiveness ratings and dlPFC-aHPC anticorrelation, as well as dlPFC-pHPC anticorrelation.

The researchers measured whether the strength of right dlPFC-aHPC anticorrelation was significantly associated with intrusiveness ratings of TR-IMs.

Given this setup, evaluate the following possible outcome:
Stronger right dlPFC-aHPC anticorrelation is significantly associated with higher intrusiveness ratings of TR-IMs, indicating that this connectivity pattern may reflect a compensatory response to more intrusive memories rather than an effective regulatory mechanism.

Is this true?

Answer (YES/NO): NO